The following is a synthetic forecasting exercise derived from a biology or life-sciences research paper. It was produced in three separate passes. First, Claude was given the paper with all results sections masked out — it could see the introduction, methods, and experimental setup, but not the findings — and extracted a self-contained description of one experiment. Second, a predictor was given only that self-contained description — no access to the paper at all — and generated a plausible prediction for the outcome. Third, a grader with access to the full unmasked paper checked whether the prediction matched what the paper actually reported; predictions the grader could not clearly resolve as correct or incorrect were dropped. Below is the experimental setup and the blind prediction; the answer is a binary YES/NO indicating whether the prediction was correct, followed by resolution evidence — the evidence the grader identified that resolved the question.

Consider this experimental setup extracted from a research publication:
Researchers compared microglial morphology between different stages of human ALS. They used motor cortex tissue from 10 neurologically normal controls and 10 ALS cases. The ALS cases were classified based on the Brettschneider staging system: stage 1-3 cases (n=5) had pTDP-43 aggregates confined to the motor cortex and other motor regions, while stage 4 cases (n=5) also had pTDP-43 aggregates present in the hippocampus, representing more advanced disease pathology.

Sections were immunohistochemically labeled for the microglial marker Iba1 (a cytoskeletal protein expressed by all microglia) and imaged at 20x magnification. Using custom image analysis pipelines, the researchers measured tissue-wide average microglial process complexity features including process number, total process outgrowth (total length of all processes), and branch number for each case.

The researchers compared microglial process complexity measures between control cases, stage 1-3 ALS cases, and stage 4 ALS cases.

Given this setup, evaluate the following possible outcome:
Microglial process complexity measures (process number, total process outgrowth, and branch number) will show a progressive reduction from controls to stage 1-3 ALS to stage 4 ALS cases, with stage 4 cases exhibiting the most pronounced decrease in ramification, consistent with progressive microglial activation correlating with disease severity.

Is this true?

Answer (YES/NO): NO